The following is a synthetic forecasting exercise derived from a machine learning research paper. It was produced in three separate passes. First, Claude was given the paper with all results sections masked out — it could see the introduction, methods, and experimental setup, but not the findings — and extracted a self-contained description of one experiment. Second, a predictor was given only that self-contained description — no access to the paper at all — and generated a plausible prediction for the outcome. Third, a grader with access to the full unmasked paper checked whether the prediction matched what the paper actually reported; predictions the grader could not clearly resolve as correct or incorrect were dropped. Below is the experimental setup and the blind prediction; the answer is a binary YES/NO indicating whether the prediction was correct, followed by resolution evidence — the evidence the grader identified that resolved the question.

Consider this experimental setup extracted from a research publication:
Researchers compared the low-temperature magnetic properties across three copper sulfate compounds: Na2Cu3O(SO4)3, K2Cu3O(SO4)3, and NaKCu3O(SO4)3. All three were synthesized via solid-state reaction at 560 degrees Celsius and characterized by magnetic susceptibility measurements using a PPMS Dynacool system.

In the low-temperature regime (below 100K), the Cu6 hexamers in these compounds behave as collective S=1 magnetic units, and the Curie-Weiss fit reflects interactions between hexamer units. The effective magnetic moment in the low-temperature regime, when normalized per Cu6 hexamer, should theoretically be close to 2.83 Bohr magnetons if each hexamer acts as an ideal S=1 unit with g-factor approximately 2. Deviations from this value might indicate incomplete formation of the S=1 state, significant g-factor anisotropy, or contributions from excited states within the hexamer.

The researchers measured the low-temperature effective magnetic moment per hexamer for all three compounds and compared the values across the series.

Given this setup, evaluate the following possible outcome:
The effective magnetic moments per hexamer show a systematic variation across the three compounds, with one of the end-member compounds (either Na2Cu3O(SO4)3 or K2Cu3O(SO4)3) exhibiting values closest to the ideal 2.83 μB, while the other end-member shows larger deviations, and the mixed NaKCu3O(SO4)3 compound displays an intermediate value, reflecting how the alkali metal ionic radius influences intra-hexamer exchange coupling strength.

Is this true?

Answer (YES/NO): NO